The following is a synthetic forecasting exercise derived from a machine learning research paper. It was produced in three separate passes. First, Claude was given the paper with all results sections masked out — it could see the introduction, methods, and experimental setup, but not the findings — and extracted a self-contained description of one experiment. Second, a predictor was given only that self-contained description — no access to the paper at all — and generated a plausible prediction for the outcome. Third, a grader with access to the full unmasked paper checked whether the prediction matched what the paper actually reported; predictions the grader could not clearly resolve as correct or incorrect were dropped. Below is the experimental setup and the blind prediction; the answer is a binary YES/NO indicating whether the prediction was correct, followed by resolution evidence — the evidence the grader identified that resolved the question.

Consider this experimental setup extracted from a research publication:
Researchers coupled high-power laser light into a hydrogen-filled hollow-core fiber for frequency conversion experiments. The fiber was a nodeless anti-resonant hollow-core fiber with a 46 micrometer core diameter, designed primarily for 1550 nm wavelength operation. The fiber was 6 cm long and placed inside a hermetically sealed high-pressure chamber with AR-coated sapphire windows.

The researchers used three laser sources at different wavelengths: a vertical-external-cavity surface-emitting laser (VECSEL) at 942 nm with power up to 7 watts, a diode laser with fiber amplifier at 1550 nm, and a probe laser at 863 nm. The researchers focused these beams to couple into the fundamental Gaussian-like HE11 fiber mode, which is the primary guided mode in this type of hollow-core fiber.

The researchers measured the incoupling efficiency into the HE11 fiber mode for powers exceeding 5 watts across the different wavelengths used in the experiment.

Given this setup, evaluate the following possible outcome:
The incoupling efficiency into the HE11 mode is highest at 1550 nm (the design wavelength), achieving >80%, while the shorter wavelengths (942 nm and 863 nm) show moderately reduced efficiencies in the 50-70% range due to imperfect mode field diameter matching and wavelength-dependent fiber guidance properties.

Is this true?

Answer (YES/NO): NO